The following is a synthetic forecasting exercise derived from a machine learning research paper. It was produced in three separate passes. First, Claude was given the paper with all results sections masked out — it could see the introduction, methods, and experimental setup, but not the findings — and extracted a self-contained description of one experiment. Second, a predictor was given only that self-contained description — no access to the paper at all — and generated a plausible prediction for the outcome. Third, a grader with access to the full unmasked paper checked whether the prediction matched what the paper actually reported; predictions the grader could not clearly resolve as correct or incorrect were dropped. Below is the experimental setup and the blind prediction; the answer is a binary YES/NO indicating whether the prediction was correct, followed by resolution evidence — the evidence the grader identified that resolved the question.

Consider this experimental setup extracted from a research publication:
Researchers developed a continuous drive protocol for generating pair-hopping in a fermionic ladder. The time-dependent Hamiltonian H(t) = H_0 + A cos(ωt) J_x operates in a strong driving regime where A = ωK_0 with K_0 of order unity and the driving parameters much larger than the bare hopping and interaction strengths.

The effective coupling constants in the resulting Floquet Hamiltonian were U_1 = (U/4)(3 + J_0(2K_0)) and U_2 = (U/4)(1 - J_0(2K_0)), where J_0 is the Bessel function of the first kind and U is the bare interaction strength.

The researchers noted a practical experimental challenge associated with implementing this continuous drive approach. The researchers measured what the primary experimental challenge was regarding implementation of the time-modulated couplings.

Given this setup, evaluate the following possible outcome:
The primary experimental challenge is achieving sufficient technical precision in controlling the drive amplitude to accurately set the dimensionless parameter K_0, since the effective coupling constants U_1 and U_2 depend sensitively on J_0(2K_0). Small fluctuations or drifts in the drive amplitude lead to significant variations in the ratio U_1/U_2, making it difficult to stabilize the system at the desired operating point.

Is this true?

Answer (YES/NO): NO